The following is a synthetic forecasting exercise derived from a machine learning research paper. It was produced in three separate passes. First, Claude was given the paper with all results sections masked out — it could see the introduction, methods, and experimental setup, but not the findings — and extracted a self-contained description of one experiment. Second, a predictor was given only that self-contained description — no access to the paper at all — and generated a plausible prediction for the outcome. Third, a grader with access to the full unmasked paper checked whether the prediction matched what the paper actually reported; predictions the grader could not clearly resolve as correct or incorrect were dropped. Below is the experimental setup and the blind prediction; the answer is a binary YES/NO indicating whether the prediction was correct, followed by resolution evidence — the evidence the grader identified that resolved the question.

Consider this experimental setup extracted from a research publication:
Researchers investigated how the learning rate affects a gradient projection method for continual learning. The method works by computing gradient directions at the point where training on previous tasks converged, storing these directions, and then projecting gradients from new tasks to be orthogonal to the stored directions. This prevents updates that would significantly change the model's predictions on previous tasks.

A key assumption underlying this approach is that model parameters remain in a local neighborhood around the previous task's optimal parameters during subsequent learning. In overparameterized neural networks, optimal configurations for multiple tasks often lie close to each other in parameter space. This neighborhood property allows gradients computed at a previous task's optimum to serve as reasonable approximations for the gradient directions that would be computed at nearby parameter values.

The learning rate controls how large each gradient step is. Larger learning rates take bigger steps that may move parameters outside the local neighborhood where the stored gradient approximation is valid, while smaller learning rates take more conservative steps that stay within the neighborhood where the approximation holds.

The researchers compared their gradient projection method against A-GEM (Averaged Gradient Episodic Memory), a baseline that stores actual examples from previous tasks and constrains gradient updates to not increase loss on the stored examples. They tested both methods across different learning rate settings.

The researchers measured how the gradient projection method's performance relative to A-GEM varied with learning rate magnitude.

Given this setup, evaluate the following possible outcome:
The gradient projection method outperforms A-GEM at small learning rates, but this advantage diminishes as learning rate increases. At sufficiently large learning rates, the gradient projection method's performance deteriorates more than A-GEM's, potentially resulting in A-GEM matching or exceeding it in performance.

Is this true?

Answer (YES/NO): YES